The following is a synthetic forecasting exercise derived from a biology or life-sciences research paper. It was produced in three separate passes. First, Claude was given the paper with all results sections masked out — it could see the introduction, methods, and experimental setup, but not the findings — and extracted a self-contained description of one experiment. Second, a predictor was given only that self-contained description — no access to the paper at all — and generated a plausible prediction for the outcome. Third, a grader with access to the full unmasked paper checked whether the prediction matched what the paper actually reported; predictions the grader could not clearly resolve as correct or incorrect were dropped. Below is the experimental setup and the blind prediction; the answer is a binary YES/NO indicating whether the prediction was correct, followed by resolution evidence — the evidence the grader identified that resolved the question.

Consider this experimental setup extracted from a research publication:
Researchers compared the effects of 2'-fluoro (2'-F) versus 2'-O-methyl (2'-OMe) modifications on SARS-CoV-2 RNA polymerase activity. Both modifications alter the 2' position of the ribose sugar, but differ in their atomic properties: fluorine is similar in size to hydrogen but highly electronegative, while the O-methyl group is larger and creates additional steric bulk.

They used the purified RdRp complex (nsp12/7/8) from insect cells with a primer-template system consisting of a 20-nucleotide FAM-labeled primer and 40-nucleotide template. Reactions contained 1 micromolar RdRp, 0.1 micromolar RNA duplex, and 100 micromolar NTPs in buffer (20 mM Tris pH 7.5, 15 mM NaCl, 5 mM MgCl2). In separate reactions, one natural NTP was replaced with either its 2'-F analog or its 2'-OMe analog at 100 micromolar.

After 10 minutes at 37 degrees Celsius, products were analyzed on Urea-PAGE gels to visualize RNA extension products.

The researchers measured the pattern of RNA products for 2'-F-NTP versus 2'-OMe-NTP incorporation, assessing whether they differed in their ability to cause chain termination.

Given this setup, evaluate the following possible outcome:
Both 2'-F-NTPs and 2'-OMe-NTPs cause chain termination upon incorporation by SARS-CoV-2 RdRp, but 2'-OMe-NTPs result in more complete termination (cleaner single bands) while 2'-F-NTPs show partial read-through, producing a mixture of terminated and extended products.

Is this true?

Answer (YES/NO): NO